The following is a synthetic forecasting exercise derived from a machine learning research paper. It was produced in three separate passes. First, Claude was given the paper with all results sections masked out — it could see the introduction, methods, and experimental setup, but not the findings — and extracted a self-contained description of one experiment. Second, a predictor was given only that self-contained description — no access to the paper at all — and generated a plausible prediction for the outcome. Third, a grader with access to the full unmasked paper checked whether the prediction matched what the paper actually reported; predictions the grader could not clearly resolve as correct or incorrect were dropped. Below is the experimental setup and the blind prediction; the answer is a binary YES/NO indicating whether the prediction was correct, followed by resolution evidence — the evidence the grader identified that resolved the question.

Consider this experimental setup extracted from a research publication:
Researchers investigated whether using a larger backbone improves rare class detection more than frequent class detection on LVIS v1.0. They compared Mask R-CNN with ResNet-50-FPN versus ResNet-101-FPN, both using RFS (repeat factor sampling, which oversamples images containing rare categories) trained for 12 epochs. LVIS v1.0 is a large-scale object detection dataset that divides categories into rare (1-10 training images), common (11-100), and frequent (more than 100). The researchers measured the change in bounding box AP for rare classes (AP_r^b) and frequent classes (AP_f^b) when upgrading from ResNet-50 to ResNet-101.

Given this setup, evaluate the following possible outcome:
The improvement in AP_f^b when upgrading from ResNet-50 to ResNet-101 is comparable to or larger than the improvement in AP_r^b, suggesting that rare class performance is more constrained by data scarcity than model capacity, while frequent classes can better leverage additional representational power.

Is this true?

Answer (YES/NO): NO